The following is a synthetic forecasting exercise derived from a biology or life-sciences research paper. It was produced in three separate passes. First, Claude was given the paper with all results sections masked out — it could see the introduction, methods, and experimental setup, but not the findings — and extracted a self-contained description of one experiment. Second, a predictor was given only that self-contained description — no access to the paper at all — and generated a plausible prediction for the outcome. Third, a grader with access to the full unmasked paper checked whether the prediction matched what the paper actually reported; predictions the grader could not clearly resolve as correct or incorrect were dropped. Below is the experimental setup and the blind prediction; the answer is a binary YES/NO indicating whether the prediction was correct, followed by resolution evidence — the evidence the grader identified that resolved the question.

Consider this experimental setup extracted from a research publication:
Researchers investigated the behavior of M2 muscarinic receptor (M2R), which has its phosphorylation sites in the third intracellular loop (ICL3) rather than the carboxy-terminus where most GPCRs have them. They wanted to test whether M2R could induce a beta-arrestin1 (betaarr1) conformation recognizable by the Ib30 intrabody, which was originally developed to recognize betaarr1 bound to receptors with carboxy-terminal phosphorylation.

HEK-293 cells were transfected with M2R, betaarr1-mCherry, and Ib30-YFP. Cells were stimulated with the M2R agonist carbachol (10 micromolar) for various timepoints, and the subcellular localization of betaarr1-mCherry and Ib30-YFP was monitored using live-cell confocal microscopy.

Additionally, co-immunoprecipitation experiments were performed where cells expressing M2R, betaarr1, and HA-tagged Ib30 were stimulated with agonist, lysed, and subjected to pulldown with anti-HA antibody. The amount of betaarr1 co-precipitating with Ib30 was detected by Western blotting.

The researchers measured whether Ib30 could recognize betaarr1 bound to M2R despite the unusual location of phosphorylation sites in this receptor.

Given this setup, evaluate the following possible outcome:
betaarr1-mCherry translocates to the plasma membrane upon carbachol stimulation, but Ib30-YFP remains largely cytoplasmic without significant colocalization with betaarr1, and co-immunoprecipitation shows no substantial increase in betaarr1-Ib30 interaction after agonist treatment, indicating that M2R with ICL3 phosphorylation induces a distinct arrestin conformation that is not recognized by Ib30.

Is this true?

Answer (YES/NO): NO